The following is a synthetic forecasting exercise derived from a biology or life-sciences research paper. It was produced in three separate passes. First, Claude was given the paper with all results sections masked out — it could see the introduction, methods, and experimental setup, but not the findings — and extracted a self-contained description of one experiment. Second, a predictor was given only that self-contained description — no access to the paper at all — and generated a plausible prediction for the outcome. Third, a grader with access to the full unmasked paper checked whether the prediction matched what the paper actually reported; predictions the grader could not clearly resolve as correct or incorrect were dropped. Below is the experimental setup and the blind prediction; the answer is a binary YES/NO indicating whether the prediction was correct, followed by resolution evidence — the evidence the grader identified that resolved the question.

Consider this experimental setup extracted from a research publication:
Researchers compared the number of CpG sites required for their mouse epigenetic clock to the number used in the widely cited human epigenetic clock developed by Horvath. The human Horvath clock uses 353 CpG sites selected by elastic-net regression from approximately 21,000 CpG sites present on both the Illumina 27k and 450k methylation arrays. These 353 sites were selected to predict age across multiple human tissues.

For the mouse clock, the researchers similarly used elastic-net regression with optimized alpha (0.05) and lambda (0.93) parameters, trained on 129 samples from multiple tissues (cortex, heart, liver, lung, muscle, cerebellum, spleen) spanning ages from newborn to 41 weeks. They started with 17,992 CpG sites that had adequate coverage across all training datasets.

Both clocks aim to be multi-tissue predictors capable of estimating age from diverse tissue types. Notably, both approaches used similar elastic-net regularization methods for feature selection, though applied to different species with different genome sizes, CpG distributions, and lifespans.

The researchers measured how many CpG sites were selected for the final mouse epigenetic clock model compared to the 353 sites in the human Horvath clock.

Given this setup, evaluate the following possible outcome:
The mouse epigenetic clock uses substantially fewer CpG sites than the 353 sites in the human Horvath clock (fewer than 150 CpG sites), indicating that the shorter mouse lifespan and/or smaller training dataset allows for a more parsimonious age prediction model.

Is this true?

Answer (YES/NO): NO